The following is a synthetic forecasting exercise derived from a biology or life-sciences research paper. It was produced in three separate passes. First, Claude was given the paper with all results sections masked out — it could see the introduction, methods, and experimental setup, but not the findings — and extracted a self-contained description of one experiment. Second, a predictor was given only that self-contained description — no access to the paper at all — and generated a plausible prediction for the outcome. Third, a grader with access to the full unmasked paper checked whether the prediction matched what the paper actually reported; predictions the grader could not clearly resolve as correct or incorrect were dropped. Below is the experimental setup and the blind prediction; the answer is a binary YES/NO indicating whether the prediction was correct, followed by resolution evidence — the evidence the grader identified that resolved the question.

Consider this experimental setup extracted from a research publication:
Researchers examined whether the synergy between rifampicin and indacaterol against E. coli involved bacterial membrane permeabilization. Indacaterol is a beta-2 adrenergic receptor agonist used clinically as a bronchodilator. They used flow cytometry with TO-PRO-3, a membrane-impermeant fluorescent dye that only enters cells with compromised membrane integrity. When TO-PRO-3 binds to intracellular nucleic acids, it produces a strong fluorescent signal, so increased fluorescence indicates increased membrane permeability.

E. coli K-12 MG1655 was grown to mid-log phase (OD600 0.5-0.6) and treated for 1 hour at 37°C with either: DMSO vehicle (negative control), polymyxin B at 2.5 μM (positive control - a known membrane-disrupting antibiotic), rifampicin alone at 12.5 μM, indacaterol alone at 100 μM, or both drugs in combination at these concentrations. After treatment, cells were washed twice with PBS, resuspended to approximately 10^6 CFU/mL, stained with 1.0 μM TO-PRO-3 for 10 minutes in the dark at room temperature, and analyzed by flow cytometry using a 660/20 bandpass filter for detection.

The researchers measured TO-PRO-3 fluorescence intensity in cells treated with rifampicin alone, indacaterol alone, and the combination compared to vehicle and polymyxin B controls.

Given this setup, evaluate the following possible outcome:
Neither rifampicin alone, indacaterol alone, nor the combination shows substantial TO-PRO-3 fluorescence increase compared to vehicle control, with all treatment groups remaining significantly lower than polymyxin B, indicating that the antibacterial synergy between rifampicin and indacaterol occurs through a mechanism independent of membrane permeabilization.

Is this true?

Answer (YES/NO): NO